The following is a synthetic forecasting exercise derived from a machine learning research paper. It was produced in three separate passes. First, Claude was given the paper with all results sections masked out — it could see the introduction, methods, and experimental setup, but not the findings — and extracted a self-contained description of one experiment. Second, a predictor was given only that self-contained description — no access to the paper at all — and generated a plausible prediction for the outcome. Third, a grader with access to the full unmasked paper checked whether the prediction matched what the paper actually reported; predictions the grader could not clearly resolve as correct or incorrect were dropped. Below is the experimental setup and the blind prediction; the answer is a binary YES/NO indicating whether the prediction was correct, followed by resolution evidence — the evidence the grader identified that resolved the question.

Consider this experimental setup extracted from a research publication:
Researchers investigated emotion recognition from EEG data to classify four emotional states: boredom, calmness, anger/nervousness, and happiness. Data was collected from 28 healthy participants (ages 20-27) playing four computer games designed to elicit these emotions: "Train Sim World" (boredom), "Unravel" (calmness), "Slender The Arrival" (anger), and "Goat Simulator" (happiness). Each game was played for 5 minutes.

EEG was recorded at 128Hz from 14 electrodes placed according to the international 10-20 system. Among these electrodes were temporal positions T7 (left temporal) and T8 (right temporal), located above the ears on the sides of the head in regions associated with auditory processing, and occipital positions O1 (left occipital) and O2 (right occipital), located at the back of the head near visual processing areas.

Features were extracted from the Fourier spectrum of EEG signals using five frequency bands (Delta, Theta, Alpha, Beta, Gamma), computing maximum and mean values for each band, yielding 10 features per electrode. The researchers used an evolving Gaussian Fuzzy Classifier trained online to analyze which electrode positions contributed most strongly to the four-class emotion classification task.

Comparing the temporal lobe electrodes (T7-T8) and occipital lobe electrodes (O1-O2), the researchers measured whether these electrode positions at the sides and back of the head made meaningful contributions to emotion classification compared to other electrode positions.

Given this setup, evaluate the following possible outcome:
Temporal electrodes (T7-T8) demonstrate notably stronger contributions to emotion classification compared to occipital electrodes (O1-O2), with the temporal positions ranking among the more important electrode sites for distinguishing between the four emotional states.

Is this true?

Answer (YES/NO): NO